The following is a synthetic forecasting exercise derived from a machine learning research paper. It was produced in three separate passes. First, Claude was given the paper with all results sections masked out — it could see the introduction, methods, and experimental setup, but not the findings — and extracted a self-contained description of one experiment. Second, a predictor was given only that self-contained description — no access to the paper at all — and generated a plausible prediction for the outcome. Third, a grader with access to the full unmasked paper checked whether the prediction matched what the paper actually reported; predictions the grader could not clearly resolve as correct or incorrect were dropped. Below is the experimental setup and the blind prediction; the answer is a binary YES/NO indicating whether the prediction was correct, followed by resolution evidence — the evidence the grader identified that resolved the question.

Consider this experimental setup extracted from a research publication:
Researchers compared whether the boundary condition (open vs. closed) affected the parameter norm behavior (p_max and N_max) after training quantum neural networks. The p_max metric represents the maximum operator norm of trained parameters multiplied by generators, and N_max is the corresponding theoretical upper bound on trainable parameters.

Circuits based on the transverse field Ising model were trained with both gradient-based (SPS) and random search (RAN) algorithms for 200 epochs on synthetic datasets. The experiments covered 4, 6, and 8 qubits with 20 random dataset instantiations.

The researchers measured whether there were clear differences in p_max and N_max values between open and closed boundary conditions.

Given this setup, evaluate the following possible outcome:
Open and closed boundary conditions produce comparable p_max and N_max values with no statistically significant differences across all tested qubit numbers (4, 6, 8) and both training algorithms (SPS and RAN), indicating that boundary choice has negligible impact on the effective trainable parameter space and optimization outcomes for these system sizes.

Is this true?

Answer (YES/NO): YES